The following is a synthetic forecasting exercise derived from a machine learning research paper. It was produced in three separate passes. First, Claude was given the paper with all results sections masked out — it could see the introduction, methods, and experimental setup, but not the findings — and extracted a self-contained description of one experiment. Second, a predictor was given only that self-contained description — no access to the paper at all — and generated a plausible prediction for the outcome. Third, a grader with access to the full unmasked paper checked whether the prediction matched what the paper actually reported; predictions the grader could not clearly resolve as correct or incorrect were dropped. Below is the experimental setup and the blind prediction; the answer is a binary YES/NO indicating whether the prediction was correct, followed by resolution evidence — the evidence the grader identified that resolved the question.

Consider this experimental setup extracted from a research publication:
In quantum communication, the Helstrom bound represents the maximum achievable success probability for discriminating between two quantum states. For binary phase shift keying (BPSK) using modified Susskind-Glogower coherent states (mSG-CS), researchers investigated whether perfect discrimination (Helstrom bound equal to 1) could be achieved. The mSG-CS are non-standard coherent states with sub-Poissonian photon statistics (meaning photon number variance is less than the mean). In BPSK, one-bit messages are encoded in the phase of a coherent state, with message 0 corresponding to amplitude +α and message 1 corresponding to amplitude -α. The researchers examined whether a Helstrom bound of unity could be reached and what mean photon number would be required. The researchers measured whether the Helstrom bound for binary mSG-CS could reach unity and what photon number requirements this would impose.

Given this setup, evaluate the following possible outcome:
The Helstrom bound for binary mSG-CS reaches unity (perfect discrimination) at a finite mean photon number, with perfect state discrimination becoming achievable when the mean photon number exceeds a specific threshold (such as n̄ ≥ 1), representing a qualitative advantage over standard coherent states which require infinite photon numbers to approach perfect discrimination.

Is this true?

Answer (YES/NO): YES